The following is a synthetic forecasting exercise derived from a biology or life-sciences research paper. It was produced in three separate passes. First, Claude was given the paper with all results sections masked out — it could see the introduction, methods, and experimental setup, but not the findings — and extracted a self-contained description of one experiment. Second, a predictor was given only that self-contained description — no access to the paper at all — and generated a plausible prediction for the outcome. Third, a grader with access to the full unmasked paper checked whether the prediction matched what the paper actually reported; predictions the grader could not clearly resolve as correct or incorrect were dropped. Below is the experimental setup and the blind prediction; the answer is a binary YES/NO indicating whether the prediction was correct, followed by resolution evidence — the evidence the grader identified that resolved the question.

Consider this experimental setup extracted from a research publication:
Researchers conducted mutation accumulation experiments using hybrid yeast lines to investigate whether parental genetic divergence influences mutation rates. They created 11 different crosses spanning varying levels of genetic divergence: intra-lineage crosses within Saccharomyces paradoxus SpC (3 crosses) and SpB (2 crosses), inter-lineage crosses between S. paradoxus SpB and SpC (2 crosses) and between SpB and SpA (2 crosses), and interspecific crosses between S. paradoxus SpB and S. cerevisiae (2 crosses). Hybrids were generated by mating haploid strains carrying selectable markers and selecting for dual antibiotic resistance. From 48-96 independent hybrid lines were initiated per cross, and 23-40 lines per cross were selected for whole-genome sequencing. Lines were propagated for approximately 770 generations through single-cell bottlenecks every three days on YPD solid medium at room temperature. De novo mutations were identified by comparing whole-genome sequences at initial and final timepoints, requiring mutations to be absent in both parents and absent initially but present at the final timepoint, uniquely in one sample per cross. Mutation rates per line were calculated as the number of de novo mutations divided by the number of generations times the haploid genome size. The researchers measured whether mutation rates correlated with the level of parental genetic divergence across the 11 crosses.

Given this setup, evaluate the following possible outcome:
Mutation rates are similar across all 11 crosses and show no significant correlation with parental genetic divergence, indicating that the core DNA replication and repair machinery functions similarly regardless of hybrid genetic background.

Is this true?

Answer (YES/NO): NO